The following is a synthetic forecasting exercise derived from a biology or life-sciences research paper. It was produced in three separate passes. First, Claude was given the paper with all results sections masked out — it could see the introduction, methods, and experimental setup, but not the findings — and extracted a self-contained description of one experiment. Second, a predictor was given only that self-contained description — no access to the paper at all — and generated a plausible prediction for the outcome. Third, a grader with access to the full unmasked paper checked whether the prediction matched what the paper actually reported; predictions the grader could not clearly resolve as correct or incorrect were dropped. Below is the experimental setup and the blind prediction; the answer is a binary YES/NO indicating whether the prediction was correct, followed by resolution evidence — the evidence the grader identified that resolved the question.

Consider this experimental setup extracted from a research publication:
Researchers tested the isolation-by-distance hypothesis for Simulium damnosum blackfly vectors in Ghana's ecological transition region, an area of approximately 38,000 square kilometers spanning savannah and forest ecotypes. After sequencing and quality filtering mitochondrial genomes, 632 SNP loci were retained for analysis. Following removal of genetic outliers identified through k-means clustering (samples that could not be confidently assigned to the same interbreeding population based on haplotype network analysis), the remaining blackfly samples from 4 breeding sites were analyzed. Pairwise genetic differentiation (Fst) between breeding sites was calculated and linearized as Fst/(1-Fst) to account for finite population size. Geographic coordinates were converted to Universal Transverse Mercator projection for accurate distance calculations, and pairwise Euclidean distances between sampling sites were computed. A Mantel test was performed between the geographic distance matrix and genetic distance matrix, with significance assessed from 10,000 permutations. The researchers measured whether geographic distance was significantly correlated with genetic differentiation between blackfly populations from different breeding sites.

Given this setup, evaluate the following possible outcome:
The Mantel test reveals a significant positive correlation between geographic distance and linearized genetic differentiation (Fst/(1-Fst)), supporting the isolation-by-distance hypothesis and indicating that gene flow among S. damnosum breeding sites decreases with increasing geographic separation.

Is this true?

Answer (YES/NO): NO